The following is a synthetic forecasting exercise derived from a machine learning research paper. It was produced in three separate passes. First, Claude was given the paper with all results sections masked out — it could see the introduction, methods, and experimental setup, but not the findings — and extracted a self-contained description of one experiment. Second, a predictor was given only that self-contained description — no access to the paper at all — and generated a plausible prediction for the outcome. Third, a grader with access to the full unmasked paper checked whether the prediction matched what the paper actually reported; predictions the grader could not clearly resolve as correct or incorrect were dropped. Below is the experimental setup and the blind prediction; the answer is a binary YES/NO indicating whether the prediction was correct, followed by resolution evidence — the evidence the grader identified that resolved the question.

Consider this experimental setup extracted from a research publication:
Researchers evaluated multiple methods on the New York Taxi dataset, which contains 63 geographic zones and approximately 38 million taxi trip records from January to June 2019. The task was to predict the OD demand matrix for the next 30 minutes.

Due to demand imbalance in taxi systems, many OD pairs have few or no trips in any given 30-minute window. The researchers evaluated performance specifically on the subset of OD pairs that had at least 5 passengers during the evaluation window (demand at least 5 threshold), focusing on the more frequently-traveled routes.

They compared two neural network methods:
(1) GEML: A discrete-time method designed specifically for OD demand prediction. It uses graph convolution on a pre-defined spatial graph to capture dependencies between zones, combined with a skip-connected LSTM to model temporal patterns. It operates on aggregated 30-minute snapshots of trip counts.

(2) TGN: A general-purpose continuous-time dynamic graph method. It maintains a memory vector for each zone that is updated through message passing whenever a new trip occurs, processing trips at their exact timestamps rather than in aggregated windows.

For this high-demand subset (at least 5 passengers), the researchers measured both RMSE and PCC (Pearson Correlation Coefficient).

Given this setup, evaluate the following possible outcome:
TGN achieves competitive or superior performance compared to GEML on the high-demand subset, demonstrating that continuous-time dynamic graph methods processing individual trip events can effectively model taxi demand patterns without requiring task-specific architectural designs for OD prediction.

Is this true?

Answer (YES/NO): YES